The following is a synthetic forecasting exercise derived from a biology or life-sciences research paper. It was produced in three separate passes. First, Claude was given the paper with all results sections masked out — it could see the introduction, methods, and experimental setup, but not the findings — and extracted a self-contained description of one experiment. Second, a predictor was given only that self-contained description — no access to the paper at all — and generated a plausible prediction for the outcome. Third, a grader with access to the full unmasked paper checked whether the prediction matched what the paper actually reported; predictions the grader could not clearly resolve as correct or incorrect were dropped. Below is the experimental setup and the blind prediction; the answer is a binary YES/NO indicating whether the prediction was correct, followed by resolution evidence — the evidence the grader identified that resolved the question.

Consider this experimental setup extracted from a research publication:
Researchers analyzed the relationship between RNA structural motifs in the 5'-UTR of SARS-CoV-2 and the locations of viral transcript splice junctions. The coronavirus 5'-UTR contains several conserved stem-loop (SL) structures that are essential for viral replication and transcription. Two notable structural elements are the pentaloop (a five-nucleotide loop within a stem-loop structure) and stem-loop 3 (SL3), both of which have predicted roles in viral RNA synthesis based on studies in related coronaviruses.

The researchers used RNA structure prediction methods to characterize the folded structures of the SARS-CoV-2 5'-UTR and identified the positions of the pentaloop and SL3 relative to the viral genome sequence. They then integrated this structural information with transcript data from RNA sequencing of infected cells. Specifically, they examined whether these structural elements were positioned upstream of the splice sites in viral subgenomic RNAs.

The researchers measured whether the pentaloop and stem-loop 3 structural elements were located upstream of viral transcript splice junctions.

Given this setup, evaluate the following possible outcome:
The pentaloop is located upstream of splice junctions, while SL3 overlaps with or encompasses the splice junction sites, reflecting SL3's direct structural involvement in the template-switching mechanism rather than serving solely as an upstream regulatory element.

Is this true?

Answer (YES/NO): NO